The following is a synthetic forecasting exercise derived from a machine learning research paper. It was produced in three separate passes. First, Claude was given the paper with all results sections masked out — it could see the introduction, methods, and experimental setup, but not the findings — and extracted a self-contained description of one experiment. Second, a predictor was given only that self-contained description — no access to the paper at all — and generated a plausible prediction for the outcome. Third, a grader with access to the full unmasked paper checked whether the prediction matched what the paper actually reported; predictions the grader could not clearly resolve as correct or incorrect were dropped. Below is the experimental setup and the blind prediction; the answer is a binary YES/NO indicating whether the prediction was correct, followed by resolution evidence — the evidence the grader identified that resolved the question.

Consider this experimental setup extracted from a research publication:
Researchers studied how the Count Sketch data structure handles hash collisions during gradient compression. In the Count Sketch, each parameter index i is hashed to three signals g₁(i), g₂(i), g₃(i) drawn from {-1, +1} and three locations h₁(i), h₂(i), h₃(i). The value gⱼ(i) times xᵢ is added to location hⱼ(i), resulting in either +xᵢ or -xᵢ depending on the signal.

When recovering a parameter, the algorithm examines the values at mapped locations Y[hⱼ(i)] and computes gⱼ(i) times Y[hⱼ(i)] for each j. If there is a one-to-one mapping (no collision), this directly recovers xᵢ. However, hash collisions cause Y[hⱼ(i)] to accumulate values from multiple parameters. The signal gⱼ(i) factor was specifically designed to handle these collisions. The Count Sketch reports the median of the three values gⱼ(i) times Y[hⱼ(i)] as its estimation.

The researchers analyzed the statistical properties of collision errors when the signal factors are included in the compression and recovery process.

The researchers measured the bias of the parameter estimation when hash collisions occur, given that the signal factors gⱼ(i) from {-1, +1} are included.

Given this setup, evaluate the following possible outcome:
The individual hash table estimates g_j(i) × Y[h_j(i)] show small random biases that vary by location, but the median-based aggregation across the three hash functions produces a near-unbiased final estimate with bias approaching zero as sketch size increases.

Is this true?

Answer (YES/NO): NO